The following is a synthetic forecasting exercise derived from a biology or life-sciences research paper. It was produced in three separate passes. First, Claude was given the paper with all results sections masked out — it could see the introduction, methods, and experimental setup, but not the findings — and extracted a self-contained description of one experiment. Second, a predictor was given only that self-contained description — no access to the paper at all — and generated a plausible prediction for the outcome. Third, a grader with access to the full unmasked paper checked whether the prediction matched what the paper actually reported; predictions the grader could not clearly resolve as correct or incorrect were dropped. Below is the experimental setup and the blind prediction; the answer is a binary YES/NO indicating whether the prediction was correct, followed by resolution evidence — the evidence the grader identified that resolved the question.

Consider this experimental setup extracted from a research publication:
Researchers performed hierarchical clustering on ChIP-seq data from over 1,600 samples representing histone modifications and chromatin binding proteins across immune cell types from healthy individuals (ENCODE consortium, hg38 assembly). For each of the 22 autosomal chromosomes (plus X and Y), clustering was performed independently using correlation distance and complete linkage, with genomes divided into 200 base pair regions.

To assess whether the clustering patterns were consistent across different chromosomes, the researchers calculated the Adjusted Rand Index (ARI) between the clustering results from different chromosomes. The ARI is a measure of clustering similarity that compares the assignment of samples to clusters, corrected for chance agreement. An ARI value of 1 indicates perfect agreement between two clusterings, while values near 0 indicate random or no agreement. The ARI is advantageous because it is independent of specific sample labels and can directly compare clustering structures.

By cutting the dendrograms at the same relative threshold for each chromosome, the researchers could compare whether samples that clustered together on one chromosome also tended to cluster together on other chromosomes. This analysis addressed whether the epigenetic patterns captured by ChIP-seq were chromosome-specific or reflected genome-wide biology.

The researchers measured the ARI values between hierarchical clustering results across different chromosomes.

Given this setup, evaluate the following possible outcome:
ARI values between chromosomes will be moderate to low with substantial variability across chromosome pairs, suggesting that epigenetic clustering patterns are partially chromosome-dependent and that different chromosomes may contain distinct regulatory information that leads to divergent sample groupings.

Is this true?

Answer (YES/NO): NO